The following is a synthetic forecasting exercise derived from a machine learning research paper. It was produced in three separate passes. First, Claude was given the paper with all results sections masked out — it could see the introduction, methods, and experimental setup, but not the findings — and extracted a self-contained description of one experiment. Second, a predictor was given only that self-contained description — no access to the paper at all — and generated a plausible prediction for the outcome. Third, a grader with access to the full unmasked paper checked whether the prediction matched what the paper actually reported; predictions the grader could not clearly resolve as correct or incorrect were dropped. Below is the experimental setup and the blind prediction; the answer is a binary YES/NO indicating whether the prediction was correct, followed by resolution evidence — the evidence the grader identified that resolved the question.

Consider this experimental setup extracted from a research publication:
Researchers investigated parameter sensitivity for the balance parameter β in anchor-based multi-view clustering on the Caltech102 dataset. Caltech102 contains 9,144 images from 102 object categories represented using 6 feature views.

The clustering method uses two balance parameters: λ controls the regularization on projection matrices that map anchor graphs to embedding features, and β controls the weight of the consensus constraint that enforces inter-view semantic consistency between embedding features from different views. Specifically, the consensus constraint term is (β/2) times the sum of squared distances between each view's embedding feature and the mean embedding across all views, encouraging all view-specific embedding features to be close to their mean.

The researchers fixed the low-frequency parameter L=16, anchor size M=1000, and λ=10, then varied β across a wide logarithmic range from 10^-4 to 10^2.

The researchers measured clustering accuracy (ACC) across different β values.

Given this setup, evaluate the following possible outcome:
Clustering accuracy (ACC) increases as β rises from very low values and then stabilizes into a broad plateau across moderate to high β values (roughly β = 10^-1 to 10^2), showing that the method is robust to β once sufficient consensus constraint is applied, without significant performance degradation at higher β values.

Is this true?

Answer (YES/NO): NO